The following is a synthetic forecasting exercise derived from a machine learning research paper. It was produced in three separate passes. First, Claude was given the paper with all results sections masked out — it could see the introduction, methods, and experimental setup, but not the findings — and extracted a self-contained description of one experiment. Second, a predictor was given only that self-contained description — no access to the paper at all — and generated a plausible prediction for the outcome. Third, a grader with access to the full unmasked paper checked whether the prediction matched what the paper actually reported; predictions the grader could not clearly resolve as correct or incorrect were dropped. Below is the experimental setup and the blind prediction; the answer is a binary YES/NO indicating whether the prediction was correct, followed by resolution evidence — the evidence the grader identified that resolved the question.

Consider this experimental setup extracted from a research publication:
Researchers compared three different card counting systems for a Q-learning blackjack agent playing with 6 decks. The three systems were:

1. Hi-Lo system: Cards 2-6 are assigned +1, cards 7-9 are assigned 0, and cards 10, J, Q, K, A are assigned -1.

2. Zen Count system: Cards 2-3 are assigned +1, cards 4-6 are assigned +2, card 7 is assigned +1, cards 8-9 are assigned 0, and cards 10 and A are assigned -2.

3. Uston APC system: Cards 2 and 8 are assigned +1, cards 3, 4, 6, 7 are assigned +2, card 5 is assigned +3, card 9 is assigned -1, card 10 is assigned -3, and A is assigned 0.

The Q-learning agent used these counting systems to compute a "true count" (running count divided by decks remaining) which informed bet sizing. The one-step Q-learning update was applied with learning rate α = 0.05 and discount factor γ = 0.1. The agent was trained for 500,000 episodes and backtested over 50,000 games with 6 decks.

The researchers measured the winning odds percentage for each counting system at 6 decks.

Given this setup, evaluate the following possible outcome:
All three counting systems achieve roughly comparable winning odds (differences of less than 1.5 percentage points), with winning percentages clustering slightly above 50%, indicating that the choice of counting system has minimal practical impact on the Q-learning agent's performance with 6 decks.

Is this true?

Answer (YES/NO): NO